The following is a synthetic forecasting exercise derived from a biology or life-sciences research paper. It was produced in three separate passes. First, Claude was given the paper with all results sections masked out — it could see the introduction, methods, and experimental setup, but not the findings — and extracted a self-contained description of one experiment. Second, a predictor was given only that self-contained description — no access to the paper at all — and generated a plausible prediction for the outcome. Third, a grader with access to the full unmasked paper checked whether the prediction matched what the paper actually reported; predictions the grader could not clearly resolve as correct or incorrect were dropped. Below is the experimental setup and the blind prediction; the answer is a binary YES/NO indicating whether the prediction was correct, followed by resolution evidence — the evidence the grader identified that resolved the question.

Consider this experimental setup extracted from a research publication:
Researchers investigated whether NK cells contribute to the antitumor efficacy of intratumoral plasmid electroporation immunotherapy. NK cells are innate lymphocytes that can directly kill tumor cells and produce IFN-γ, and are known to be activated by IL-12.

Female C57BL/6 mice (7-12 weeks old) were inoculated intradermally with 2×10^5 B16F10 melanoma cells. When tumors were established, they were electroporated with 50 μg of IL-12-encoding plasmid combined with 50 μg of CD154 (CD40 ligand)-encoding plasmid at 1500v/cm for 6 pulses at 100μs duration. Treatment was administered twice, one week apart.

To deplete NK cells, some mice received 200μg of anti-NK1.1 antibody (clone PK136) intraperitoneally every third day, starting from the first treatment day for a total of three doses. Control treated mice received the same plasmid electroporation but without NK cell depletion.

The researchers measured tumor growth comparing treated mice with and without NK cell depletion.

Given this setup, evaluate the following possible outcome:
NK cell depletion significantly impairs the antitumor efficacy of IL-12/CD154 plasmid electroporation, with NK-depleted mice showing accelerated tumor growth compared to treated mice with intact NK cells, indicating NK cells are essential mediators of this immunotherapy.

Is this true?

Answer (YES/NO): NO